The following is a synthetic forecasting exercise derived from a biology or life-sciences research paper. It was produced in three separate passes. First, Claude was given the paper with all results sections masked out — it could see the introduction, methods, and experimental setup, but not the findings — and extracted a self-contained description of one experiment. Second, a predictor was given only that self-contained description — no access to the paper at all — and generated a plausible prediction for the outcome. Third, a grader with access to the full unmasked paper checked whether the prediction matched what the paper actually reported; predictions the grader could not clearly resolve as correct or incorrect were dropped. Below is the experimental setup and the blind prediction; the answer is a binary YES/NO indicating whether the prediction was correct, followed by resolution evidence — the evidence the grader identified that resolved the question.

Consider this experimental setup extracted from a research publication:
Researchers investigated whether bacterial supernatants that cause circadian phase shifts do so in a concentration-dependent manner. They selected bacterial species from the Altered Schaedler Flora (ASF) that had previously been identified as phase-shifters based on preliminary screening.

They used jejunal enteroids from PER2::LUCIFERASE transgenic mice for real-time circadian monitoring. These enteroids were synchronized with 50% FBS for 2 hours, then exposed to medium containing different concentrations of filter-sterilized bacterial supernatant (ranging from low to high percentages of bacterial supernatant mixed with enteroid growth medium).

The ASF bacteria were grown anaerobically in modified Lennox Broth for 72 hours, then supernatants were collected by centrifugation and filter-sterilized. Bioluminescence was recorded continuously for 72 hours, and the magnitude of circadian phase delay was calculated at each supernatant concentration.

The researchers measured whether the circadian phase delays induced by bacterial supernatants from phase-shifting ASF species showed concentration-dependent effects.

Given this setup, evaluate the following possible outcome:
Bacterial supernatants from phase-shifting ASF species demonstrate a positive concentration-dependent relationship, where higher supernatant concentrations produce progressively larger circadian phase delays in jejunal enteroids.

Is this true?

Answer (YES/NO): YES